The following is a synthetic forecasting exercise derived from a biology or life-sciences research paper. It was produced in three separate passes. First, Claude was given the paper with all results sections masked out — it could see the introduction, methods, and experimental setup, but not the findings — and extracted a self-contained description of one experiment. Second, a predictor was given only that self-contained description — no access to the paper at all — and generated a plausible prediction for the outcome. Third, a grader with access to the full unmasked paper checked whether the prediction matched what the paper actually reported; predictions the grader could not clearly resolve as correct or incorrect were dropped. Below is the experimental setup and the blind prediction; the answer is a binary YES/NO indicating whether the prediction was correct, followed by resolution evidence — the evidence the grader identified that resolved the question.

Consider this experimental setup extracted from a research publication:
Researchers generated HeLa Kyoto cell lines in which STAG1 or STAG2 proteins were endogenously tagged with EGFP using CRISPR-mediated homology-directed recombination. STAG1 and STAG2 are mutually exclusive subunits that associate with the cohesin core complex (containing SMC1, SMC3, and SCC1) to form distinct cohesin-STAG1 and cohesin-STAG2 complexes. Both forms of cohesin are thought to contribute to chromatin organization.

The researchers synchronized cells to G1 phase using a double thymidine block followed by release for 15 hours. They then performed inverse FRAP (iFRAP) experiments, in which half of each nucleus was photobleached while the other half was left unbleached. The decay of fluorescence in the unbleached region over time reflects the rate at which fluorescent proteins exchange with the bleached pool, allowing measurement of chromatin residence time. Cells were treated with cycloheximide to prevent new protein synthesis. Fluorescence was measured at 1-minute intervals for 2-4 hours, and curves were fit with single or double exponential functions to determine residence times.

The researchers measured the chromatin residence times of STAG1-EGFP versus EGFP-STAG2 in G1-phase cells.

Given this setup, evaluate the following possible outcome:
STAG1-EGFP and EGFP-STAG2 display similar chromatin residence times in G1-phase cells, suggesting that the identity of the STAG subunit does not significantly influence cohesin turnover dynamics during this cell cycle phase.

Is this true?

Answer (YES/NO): NO